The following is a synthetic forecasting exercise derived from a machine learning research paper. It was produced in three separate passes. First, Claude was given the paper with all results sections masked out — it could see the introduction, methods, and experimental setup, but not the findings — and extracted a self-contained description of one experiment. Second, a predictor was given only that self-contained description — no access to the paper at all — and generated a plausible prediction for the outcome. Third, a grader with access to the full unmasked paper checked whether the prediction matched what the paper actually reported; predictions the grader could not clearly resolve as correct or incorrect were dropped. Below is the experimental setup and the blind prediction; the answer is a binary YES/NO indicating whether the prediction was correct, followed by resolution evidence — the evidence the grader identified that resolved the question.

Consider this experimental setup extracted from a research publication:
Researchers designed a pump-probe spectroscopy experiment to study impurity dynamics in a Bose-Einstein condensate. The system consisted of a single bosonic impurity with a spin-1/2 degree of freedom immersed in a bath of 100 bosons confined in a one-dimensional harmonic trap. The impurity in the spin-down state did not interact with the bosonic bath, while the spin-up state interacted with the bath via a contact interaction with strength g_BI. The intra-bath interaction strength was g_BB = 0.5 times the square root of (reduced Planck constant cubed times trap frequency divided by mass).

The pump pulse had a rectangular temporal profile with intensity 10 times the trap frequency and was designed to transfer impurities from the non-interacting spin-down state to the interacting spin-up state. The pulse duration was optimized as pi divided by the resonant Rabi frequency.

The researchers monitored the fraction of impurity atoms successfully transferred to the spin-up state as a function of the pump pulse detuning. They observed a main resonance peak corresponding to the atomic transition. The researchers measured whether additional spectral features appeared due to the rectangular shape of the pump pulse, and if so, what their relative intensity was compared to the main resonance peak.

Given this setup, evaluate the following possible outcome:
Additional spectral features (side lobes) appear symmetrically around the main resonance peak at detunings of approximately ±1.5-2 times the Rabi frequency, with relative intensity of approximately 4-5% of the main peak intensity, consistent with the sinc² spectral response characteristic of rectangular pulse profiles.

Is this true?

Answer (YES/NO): NO